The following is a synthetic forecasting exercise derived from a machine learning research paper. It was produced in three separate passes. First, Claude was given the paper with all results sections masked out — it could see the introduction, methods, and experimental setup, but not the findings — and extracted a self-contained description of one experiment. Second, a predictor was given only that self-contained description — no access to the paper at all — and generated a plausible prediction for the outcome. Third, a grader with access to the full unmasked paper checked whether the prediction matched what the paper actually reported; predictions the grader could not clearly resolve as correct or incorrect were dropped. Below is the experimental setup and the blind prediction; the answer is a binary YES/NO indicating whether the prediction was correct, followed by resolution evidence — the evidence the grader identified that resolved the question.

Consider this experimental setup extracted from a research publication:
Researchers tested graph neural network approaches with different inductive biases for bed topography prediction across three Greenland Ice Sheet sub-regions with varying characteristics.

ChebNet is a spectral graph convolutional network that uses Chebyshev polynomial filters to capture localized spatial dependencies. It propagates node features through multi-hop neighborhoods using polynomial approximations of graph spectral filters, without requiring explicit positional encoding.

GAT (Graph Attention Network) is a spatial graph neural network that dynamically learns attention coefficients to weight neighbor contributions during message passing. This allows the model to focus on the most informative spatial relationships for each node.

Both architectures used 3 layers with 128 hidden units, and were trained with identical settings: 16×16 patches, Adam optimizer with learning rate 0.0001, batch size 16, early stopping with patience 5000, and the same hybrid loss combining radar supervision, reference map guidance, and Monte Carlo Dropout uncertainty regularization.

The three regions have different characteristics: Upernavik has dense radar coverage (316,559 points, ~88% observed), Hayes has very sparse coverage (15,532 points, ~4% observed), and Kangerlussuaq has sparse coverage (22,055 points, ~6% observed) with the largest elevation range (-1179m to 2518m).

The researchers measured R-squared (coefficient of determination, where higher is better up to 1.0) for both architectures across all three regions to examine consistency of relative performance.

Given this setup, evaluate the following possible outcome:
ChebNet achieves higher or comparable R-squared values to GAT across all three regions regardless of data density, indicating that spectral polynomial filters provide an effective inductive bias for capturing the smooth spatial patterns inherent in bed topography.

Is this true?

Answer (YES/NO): NO